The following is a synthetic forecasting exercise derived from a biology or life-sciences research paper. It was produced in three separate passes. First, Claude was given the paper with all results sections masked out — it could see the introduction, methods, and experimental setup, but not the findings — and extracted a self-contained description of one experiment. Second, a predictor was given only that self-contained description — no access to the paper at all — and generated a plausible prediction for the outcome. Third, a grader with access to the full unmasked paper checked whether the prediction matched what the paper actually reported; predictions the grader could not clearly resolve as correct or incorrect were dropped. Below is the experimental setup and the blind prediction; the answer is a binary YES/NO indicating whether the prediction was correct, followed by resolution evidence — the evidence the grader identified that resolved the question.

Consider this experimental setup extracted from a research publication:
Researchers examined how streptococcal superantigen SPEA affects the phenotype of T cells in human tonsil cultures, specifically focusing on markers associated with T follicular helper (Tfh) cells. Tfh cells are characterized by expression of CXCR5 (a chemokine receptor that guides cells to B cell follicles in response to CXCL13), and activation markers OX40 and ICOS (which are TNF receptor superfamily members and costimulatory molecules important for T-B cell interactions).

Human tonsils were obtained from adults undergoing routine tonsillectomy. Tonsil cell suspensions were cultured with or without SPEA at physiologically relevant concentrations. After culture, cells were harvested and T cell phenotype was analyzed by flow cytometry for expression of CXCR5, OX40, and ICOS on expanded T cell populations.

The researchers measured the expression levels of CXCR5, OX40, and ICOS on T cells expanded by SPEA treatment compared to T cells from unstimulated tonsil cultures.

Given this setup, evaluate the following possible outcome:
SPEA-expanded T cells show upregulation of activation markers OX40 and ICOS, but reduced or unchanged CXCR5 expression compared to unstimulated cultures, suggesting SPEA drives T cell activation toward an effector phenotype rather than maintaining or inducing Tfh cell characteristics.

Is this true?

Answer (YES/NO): YES